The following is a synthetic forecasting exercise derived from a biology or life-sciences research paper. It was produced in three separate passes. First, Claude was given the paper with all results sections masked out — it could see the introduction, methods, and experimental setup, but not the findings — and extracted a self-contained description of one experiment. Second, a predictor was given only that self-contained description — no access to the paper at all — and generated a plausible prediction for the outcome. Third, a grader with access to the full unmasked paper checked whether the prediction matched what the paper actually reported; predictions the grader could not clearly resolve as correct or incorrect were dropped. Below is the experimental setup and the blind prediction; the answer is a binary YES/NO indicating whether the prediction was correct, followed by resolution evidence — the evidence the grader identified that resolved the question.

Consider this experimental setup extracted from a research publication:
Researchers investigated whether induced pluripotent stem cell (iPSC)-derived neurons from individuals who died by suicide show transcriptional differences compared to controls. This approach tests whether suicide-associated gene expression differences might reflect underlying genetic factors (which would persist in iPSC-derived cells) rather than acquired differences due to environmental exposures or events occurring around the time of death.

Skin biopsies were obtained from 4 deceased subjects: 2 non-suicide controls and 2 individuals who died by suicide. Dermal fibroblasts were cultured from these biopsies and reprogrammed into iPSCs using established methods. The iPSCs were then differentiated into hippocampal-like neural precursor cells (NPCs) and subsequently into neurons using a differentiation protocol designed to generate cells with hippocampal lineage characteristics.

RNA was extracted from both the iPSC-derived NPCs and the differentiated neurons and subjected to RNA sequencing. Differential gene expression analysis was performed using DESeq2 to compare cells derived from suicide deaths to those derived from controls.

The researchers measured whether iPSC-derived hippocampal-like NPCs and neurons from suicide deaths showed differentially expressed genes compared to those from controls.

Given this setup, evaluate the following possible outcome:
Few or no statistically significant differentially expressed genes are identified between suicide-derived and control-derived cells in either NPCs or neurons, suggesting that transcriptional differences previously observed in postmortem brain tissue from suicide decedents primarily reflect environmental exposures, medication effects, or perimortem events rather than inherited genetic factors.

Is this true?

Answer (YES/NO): NO